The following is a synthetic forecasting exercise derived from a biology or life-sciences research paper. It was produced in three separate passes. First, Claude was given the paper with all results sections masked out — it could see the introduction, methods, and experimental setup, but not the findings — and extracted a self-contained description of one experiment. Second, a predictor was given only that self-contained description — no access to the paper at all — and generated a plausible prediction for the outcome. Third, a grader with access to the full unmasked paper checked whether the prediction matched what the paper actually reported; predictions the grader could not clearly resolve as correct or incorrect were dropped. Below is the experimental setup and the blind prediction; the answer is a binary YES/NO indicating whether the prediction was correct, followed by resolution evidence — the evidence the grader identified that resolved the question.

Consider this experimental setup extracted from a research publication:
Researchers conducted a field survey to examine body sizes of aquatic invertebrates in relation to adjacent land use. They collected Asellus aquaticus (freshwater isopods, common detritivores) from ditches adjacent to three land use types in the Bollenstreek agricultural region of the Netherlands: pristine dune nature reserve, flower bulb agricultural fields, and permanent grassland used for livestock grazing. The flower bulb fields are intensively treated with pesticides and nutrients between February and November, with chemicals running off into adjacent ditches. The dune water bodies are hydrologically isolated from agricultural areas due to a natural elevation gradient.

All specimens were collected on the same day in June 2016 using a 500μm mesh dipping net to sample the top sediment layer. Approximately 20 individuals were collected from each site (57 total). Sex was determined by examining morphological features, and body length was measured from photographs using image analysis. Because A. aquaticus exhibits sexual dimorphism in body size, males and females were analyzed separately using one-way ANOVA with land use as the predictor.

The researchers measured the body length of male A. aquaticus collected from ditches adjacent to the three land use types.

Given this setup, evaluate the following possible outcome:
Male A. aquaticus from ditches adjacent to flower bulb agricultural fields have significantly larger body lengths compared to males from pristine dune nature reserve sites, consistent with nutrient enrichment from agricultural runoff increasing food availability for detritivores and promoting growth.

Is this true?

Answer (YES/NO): NO